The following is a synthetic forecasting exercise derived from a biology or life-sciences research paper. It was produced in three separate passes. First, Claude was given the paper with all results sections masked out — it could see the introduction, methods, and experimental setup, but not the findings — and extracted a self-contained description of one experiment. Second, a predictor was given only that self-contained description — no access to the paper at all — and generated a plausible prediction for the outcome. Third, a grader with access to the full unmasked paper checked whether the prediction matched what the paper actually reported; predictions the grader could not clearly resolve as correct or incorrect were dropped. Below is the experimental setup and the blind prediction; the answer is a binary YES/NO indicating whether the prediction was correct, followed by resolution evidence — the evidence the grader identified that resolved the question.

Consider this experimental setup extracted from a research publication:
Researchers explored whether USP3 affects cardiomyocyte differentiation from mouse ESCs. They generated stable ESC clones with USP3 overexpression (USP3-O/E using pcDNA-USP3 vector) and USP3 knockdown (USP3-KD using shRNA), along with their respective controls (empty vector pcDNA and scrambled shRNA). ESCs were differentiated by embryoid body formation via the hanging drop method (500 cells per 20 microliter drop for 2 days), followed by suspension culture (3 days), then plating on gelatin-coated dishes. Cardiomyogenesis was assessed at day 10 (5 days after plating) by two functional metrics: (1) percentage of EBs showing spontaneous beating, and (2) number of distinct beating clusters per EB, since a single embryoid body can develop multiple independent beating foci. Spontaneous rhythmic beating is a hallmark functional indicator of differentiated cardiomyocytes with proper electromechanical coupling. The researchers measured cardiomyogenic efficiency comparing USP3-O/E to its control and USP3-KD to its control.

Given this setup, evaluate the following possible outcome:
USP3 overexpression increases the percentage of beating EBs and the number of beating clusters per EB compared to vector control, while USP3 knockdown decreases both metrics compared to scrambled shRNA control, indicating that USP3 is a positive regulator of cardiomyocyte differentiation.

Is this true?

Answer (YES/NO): NO